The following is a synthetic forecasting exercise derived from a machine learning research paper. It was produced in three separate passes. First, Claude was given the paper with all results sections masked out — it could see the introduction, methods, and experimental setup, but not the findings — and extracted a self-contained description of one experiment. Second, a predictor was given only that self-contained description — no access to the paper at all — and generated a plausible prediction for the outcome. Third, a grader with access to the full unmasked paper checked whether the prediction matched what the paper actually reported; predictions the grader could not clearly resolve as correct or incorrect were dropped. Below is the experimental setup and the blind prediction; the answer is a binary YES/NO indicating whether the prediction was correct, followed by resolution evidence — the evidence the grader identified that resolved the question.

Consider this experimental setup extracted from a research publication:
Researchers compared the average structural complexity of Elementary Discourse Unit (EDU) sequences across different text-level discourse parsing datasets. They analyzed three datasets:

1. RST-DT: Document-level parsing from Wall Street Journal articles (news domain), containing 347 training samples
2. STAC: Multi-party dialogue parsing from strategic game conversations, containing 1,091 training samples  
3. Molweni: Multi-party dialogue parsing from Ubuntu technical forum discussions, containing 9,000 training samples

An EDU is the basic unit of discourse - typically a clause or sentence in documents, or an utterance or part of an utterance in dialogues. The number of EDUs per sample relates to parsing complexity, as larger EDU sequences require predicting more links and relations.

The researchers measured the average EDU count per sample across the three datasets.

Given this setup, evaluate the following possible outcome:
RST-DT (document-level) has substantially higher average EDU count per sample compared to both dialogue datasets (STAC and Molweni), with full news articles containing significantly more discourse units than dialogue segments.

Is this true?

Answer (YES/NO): YES